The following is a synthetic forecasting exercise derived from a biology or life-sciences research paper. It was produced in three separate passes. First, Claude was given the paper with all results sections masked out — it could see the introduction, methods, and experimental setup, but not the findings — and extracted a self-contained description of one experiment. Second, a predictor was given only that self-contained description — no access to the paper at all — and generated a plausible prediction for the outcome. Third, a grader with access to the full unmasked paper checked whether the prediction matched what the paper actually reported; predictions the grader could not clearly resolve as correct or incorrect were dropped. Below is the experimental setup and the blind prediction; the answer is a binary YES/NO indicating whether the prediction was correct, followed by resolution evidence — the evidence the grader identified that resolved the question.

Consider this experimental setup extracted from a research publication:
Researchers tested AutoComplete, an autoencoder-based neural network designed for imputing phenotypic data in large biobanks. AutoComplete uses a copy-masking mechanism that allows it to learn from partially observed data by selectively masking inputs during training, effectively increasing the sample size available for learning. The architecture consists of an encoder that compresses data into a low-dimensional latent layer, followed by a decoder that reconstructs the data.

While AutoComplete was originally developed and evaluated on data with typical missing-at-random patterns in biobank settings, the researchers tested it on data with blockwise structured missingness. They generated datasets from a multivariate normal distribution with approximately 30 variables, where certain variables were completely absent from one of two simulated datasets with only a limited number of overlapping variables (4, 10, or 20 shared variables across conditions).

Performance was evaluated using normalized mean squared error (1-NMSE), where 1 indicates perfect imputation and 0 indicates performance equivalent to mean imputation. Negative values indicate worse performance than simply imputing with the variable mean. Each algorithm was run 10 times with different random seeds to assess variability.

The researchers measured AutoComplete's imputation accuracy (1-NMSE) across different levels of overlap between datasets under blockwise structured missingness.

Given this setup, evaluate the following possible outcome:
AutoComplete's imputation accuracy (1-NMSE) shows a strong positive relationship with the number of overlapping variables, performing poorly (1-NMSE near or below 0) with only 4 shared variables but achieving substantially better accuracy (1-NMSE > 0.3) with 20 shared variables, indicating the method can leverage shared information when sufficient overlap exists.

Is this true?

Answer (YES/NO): NO